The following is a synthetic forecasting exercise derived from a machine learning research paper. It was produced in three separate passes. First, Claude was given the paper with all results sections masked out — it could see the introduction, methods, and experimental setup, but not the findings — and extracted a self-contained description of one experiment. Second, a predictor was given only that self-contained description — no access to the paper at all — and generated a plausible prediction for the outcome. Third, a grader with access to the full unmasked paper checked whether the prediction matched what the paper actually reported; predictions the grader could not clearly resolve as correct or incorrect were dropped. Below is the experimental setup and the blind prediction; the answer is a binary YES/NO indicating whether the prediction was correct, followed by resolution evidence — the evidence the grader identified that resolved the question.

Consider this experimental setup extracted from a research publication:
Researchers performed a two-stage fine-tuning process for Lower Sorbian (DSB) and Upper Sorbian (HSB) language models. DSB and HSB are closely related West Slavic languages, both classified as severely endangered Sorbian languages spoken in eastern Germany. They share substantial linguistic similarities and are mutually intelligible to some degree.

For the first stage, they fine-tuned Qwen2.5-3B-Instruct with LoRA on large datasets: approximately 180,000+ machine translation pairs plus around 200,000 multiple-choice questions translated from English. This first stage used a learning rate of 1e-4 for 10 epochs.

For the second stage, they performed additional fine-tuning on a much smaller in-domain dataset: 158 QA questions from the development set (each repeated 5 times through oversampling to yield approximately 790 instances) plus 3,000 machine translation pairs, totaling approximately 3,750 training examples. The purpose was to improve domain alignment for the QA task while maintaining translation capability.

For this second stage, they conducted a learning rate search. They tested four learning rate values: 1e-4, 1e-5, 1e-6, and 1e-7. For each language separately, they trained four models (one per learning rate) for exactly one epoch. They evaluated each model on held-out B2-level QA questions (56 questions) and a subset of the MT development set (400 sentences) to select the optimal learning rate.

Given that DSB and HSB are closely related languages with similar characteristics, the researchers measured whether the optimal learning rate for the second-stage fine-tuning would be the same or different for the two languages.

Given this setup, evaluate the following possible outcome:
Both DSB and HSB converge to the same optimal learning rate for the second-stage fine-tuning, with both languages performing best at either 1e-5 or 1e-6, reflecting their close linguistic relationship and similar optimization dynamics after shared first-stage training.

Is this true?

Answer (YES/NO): NO